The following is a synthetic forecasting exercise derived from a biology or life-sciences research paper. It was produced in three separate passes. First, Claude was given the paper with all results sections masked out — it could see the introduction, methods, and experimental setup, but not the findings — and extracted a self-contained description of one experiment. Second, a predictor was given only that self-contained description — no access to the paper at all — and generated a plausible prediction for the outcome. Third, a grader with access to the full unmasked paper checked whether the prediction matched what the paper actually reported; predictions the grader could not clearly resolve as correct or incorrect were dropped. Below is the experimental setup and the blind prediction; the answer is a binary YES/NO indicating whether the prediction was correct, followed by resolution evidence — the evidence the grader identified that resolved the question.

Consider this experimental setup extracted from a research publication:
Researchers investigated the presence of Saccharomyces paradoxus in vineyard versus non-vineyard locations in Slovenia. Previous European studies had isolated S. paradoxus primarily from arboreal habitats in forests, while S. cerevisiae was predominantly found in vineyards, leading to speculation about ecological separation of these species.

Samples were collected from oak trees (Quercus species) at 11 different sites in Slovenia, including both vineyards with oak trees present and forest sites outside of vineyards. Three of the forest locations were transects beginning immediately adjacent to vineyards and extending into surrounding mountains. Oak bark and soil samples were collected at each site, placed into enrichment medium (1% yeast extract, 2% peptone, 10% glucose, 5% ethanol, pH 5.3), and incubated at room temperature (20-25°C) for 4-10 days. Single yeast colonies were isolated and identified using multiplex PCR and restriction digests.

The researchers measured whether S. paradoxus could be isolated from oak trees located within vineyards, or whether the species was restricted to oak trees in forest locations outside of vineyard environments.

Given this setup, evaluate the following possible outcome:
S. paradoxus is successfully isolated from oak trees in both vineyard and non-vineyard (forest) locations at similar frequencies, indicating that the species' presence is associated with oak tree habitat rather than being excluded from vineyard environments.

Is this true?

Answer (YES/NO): YES